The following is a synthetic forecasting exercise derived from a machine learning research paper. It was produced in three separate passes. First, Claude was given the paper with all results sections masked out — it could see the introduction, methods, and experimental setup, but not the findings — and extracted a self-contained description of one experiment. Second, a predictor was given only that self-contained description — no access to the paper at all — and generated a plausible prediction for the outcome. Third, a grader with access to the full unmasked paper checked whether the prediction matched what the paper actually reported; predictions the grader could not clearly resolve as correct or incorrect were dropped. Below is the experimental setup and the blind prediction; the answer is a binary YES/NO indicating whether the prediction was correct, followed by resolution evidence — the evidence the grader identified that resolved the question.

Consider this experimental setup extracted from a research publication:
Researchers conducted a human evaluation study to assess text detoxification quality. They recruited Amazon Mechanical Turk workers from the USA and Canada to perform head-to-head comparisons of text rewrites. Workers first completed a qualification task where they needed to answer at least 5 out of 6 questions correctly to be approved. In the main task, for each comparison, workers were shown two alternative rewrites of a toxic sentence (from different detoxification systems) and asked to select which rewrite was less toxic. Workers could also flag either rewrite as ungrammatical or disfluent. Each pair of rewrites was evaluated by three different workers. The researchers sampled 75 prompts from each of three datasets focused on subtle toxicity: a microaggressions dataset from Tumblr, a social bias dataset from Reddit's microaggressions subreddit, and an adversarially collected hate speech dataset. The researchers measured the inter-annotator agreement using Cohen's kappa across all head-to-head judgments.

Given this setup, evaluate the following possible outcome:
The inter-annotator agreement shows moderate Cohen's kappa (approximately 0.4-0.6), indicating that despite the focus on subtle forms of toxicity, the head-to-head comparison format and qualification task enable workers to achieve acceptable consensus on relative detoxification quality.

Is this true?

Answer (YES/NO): YES